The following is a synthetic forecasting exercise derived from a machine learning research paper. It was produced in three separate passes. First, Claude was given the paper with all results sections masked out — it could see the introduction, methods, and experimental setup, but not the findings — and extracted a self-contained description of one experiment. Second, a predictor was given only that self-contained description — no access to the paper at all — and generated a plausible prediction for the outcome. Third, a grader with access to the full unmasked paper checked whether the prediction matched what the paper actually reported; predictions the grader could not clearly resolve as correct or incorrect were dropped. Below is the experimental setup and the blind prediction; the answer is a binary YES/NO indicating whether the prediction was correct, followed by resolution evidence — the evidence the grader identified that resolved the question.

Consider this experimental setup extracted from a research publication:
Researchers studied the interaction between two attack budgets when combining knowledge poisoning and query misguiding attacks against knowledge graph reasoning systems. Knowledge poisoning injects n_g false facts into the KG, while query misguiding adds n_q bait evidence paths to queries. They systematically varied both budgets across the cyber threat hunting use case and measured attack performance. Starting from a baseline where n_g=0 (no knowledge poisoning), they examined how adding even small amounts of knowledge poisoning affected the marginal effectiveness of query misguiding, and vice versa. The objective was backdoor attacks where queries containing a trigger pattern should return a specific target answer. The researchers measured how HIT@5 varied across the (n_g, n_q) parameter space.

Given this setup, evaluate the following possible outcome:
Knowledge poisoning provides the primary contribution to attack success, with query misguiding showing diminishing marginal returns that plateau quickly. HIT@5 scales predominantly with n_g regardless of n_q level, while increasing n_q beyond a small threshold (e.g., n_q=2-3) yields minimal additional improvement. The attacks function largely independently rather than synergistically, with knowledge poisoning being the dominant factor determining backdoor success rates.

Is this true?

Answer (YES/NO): NO